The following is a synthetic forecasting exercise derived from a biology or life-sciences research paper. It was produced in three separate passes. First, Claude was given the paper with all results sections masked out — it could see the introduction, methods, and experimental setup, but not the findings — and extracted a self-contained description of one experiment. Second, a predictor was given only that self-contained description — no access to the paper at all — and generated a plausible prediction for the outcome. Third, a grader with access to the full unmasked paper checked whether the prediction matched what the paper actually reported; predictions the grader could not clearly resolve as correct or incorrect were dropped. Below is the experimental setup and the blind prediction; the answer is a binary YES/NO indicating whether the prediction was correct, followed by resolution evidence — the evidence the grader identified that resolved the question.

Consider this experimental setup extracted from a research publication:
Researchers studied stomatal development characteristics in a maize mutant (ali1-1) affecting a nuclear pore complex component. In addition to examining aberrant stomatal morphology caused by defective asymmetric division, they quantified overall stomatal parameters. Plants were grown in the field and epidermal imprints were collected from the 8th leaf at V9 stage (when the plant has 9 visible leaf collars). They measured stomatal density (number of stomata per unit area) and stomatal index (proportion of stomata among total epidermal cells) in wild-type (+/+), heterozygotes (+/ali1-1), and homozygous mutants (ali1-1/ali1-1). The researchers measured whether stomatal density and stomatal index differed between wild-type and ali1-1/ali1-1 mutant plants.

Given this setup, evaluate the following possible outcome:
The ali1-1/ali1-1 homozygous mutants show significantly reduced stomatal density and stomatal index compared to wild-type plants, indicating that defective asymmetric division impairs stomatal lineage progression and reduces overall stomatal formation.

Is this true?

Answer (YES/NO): NO